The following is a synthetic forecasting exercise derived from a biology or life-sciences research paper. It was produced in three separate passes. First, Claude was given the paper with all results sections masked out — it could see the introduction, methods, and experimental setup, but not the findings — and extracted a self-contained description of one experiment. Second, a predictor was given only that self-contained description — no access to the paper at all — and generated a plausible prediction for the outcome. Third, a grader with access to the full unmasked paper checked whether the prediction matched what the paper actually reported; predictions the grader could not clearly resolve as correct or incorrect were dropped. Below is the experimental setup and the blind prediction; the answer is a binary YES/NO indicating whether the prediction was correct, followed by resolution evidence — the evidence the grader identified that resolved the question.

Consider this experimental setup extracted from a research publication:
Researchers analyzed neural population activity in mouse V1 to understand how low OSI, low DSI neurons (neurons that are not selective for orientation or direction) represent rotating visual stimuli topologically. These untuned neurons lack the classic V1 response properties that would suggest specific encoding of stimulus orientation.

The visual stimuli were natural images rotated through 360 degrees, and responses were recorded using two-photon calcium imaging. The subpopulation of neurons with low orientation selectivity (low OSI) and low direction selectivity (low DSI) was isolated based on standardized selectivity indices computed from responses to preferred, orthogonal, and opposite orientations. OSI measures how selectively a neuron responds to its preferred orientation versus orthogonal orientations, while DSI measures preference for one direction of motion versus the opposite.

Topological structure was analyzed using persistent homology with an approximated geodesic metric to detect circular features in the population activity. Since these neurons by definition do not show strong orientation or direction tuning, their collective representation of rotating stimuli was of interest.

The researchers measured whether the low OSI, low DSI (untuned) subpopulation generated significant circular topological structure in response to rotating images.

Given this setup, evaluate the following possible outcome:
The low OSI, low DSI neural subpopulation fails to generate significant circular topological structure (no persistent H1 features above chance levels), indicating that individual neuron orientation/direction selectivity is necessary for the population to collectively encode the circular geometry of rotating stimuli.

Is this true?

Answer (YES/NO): YES